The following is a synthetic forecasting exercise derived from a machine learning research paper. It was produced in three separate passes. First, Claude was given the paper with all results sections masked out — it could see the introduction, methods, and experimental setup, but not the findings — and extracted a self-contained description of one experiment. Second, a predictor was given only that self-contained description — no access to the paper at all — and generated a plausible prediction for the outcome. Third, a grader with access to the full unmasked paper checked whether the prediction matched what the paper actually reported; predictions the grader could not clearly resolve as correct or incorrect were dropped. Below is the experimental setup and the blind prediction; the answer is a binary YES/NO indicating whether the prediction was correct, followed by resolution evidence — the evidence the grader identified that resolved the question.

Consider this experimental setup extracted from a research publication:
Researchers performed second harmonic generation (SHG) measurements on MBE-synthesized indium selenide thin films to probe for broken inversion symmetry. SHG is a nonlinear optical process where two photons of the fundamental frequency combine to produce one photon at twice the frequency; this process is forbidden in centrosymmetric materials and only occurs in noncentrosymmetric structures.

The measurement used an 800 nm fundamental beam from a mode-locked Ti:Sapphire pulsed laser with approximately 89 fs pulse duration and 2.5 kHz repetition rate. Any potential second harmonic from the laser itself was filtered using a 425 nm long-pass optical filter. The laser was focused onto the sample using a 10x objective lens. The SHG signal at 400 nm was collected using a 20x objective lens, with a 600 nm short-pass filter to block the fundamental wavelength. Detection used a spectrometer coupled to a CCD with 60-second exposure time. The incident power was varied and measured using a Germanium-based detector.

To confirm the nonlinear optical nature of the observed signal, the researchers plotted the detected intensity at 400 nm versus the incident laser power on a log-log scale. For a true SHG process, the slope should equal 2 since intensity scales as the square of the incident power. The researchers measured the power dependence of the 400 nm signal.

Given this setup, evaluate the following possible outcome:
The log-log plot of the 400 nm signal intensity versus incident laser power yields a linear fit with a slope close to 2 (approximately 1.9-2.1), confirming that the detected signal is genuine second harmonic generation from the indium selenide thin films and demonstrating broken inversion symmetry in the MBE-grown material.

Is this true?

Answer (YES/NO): YES